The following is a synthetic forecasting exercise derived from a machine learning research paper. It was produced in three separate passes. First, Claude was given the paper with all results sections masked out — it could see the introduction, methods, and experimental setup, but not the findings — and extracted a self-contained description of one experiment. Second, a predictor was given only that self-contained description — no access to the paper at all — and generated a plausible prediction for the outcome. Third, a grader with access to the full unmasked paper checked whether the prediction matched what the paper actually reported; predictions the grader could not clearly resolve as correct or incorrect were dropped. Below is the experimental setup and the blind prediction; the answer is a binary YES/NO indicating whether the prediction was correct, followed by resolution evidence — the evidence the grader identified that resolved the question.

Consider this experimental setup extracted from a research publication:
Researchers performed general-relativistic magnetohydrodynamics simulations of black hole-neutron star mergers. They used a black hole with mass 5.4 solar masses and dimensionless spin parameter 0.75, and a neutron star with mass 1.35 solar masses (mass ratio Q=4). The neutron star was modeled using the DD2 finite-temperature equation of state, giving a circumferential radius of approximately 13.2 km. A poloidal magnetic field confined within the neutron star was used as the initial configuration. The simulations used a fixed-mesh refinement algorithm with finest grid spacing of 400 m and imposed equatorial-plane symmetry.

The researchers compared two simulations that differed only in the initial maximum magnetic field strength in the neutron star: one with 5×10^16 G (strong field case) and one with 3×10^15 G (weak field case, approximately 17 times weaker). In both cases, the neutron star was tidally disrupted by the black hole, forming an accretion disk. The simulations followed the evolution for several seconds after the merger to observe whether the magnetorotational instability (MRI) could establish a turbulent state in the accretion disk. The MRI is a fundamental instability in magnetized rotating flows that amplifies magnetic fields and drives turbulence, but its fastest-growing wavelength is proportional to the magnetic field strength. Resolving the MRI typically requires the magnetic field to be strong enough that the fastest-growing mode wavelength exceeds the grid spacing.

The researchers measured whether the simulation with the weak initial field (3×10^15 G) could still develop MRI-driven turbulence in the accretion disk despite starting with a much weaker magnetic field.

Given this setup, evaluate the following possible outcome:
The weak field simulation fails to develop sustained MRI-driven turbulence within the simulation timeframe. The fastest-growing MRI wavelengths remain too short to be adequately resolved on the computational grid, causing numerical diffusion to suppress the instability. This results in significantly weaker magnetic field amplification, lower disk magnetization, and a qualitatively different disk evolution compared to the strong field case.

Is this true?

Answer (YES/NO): NO